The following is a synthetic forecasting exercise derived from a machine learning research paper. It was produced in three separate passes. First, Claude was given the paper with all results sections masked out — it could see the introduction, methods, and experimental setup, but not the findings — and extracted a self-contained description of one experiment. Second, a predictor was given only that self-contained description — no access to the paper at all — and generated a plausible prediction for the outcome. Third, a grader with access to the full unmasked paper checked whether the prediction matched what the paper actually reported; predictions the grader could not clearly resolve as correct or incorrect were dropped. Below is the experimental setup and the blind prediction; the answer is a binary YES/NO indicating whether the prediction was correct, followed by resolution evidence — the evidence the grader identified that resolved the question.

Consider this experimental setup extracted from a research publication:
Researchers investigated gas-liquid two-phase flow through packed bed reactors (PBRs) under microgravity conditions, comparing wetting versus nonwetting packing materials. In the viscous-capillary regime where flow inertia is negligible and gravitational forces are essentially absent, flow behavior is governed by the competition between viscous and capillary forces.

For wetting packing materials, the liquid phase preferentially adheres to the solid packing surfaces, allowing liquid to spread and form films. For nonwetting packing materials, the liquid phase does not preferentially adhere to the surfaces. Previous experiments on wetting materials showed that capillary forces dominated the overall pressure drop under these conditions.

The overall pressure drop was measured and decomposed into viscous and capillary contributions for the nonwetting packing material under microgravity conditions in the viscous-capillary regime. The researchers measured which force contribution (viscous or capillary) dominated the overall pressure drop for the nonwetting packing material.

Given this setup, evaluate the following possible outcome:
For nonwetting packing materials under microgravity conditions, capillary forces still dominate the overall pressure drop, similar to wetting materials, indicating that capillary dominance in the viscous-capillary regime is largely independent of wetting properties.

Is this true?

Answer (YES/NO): NO